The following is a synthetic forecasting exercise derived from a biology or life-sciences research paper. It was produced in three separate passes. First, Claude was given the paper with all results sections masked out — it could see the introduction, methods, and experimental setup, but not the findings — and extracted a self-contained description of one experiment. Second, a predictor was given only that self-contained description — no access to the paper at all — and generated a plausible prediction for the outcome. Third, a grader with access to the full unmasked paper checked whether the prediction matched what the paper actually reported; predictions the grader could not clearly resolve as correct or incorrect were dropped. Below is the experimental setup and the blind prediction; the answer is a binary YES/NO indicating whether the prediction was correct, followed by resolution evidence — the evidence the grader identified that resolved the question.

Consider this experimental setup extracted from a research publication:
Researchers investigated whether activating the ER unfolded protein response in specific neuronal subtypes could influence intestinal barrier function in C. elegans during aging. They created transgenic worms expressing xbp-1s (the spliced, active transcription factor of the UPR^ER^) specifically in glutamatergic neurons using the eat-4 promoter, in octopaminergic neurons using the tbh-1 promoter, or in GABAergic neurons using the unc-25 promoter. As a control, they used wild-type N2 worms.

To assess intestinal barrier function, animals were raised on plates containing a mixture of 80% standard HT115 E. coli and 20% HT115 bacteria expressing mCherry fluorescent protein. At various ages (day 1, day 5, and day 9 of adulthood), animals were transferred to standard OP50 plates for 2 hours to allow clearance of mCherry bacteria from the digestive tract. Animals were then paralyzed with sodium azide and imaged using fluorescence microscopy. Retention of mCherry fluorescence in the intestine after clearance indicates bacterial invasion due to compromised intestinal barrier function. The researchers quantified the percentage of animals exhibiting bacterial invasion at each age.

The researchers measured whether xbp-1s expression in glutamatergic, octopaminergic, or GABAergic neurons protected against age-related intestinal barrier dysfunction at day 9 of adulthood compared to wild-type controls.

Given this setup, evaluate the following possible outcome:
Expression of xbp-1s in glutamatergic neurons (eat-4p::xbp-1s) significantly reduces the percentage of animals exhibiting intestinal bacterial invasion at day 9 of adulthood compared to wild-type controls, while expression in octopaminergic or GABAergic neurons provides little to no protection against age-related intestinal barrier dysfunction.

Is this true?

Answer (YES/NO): NO